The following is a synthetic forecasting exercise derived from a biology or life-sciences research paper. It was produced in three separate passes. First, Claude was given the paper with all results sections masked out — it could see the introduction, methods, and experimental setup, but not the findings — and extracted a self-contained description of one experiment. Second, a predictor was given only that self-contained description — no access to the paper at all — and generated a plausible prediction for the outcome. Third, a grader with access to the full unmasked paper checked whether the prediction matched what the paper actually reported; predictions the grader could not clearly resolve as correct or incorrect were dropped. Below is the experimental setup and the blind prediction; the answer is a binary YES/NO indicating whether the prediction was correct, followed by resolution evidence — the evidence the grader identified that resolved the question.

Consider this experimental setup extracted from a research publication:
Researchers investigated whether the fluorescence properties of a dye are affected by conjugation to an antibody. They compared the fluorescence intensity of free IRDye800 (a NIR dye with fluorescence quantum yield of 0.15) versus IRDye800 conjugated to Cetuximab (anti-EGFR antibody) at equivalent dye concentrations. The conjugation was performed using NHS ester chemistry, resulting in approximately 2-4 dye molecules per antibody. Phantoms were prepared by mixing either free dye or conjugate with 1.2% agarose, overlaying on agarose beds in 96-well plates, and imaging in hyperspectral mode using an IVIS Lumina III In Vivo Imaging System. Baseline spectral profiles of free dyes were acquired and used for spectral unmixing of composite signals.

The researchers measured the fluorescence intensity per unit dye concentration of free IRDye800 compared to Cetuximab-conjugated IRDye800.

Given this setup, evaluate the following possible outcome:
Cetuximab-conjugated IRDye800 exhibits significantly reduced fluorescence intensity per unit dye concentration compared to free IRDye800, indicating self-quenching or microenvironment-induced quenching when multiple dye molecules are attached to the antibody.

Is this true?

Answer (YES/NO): YES